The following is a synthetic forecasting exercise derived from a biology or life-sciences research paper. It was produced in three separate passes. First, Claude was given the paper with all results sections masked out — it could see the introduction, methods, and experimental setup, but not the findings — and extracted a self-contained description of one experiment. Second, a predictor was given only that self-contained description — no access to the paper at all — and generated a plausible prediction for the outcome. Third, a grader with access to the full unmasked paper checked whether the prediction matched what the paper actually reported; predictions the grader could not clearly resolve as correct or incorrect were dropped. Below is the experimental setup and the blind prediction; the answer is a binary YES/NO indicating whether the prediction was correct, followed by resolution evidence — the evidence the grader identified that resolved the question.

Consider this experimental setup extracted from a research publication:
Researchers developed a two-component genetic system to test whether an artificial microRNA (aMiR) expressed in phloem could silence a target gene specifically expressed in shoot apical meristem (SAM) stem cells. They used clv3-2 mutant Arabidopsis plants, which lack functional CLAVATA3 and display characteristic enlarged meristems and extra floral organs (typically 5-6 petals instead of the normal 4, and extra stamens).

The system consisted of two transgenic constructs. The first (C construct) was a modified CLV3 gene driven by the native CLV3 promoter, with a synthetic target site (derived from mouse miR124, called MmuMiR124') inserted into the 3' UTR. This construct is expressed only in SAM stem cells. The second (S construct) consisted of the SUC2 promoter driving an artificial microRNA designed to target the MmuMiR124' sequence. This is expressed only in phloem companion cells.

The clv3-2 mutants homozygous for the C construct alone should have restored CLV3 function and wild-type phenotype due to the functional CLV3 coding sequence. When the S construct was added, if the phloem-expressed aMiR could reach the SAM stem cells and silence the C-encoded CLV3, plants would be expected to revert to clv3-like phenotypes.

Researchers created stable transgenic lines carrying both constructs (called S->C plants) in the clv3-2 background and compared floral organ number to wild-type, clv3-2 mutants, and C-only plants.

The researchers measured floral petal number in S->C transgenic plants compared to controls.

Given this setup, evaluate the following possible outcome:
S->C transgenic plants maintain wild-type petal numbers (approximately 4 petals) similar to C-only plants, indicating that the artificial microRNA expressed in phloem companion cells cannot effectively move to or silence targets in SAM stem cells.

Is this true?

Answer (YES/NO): NO